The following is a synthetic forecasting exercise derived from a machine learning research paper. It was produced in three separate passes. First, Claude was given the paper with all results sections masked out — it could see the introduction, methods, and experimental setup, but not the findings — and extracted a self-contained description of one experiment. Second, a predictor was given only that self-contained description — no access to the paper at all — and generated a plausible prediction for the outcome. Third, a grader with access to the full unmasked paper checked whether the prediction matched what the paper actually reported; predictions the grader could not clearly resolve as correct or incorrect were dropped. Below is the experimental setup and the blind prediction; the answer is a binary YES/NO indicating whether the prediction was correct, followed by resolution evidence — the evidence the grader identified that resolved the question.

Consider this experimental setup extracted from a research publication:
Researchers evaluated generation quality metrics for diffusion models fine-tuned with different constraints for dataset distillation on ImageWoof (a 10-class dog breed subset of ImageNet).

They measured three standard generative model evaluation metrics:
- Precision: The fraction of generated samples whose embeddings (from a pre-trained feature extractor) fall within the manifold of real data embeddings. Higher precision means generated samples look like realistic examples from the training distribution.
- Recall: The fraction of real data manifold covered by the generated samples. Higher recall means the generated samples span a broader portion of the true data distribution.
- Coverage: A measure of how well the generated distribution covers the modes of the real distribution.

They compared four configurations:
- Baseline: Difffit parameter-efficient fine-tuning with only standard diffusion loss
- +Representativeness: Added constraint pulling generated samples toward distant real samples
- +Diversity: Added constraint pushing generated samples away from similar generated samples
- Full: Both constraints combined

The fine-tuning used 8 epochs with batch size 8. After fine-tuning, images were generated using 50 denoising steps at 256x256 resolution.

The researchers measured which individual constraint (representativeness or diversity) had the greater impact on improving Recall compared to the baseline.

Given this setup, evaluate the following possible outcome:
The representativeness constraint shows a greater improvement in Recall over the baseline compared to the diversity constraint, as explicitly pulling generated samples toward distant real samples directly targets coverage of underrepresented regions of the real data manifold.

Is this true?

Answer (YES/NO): NO